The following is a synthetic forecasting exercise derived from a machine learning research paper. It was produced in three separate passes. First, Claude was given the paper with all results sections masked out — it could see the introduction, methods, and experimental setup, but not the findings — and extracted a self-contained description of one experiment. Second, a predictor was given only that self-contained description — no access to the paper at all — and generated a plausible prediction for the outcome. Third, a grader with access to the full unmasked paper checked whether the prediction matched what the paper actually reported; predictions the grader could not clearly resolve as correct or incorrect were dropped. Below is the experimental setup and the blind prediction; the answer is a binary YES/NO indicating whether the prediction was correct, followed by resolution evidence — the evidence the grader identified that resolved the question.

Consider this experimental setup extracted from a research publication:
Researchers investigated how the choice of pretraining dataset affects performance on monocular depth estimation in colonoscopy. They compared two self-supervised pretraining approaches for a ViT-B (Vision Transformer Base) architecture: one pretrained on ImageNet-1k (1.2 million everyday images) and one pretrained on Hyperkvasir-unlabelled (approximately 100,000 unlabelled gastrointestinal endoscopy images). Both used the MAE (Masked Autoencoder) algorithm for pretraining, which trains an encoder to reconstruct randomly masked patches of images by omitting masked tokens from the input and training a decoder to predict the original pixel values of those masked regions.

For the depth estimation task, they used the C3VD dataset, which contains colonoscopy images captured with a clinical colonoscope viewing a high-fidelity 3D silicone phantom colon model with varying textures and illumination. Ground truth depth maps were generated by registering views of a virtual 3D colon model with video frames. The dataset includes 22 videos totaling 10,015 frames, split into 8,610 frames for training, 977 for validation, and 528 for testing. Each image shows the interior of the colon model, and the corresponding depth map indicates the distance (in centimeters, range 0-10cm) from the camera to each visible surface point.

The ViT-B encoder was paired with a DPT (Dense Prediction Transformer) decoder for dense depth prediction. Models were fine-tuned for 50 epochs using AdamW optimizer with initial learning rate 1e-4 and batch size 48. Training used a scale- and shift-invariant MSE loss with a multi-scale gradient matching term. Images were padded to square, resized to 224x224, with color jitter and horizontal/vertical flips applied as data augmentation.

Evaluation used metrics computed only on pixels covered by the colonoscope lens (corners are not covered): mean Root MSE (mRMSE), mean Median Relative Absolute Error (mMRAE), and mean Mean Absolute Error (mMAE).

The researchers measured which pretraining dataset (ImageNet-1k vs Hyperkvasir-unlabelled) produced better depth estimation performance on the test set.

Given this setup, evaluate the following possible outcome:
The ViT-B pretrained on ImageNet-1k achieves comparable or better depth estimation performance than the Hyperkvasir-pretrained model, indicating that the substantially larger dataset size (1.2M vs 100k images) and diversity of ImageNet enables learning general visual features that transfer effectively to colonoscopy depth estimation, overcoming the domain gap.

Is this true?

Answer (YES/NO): NO